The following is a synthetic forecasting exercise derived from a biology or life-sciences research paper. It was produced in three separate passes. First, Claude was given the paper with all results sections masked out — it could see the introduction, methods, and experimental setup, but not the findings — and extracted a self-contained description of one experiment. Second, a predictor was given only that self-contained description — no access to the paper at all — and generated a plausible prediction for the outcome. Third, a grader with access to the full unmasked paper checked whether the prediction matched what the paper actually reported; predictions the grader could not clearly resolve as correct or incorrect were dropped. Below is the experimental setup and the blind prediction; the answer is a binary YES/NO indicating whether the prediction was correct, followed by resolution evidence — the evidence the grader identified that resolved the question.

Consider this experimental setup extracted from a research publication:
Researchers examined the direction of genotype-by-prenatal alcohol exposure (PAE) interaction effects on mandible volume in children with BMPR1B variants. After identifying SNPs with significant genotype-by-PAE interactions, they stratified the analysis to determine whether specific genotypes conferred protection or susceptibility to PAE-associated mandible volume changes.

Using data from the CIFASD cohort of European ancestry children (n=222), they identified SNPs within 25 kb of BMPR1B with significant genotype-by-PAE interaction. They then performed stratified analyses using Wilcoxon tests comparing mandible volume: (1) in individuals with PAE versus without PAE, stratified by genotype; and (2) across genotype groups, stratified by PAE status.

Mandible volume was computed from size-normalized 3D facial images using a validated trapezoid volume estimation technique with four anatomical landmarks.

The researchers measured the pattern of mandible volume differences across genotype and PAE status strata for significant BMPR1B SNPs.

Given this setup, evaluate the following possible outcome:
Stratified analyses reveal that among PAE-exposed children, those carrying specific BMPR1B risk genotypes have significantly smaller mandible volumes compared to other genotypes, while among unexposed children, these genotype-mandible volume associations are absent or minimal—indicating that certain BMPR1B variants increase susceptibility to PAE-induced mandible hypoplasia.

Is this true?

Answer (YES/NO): YES